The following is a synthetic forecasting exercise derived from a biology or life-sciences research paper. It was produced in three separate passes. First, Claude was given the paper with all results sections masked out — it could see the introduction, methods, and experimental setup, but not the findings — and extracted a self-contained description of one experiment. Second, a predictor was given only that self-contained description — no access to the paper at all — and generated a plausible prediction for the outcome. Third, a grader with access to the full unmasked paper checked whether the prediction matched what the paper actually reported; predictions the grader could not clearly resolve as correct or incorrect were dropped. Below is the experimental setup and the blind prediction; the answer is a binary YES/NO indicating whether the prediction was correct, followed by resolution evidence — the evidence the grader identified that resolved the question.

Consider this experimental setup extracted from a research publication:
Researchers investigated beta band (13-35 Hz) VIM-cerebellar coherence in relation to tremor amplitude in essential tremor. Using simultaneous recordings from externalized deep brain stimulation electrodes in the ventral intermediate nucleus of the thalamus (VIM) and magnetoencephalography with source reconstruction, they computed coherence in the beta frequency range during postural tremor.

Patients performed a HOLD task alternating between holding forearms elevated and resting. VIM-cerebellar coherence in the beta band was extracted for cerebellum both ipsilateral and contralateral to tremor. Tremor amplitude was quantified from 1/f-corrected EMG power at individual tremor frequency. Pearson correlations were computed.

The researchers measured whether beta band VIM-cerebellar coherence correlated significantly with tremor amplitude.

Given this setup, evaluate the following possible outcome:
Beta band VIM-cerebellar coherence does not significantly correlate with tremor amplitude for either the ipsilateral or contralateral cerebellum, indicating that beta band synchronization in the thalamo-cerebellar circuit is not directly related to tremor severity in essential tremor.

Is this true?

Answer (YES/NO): YES